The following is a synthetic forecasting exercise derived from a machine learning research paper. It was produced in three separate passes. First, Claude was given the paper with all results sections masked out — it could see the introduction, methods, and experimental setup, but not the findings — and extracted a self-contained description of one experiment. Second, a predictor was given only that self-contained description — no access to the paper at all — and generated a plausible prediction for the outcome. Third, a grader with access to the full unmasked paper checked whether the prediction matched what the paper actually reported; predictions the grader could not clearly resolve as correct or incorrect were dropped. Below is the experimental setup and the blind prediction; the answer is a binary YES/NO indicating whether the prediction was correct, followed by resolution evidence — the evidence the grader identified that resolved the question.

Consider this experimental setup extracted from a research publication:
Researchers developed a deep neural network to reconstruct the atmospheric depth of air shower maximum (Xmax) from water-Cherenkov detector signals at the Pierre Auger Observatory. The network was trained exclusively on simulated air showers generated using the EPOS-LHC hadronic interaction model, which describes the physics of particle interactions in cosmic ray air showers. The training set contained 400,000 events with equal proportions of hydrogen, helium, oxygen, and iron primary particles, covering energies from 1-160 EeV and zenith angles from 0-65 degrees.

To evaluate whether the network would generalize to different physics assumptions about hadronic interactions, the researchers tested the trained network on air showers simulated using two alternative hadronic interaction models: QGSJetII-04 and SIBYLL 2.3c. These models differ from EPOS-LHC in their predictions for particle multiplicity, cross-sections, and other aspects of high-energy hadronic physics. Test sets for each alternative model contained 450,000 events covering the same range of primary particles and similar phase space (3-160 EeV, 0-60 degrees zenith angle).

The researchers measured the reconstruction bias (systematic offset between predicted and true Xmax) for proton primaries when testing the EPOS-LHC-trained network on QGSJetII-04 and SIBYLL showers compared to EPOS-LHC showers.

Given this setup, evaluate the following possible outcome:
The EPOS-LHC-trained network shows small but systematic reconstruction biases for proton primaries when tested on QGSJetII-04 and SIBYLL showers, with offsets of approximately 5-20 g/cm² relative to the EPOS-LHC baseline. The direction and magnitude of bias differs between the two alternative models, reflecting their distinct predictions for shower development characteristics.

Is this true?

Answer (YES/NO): NO